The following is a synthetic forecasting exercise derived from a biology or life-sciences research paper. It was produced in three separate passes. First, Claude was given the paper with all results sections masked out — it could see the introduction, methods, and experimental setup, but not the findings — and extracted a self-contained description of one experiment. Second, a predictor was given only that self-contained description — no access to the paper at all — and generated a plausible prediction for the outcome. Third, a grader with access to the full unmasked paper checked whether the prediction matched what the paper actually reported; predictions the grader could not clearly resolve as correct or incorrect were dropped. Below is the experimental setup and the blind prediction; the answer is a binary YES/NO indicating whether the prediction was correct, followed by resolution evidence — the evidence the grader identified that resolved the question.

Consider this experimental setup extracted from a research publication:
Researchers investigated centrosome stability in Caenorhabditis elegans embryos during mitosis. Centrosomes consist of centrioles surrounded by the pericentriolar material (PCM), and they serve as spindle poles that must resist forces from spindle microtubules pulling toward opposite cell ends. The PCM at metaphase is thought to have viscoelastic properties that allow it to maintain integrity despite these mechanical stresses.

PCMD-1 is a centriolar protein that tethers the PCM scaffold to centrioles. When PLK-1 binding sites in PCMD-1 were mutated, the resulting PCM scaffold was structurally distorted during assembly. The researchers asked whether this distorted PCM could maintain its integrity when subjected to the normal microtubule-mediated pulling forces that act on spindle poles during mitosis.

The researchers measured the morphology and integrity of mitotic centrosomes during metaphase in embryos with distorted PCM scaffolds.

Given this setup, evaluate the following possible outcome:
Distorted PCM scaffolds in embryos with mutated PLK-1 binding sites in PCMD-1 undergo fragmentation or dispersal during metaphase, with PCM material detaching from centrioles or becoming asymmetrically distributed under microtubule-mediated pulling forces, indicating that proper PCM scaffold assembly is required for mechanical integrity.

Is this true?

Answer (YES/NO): NO